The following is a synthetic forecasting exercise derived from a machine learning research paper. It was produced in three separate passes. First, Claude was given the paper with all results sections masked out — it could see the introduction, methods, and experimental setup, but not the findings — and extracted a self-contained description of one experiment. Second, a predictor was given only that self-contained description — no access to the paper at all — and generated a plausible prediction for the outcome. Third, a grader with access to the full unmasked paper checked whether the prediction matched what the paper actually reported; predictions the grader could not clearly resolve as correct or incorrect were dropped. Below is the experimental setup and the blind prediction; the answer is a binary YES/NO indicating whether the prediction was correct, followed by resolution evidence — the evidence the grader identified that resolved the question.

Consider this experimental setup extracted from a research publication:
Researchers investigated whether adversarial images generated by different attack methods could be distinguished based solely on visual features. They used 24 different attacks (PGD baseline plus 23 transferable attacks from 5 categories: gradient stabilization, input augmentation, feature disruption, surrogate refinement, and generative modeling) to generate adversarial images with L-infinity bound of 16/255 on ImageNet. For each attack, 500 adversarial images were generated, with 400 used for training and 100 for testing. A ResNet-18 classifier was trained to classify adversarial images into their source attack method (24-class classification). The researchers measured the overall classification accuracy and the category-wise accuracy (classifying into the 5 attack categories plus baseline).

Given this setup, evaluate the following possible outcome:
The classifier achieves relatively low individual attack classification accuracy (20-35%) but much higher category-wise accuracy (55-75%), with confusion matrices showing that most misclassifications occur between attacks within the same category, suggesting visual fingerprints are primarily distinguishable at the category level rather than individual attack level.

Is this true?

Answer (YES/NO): NO